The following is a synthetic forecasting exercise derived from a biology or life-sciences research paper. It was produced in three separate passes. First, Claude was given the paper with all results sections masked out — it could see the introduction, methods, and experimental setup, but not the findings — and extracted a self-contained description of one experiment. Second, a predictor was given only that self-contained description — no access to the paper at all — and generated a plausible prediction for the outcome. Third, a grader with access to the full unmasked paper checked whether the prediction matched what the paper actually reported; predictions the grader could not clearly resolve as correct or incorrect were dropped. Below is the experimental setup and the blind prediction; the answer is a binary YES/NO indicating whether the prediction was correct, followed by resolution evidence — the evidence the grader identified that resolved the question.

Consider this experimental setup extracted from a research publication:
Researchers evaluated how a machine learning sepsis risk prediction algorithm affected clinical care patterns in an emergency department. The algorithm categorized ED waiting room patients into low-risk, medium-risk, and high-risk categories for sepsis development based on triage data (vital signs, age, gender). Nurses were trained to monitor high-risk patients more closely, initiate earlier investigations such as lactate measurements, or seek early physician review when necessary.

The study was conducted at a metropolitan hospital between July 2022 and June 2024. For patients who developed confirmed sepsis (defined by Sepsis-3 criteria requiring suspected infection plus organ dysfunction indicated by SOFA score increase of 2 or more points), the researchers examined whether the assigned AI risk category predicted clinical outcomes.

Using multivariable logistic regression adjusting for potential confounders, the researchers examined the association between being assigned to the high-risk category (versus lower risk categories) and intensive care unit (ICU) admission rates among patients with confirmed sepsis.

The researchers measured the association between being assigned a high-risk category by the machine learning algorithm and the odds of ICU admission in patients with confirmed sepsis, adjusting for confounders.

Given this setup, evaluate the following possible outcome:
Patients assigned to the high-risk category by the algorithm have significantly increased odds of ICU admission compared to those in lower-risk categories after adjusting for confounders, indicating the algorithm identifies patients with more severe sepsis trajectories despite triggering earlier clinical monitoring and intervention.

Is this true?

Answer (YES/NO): YES